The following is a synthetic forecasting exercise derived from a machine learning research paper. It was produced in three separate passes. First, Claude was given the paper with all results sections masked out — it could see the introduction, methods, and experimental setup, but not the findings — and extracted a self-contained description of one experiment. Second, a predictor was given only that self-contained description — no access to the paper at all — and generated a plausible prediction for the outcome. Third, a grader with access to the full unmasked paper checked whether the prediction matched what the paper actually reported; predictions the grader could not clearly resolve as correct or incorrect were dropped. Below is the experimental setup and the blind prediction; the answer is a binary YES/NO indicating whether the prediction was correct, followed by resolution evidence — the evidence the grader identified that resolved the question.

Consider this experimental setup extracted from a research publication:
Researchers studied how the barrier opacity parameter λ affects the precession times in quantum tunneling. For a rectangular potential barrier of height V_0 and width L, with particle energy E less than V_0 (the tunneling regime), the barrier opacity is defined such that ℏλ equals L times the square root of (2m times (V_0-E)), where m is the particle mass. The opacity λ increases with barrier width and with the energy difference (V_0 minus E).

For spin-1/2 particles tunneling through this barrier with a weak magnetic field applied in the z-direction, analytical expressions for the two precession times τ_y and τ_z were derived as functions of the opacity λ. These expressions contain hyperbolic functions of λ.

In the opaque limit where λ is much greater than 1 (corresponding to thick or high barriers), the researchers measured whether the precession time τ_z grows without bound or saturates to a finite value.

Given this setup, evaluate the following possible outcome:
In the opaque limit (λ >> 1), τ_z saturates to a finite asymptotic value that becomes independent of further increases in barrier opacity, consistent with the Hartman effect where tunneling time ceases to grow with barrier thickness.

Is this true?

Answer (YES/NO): NO